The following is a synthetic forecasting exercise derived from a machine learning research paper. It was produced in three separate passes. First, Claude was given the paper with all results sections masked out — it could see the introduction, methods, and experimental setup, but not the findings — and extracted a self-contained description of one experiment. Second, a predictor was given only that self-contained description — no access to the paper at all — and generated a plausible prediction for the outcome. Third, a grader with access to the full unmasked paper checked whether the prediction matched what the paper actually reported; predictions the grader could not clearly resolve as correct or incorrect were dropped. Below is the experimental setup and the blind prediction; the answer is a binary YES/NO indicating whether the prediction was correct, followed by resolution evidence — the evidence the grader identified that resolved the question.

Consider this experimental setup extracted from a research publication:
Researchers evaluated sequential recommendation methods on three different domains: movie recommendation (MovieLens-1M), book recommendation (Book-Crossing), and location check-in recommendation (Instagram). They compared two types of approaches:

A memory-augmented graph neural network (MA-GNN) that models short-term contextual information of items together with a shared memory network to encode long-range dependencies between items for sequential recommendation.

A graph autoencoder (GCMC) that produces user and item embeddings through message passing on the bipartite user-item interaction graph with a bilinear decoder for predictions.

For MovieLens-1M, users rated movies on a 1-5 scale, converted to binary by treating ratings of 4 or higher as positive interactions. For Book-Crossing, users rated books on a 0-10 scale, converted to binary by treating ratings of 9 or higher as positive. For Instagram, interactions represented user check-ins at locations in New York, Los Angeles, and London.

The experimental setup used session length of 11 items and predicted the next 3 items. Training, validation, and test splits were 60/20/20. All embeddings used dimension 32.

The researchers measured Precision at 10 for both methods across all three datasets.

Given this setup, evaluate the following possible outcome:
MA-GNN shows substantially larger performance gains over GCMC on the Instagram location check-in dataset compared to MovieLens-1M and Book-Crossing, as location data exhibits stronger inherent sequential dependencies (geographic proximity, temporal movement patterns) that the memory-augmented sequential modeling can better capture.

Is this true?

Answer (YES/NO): NO